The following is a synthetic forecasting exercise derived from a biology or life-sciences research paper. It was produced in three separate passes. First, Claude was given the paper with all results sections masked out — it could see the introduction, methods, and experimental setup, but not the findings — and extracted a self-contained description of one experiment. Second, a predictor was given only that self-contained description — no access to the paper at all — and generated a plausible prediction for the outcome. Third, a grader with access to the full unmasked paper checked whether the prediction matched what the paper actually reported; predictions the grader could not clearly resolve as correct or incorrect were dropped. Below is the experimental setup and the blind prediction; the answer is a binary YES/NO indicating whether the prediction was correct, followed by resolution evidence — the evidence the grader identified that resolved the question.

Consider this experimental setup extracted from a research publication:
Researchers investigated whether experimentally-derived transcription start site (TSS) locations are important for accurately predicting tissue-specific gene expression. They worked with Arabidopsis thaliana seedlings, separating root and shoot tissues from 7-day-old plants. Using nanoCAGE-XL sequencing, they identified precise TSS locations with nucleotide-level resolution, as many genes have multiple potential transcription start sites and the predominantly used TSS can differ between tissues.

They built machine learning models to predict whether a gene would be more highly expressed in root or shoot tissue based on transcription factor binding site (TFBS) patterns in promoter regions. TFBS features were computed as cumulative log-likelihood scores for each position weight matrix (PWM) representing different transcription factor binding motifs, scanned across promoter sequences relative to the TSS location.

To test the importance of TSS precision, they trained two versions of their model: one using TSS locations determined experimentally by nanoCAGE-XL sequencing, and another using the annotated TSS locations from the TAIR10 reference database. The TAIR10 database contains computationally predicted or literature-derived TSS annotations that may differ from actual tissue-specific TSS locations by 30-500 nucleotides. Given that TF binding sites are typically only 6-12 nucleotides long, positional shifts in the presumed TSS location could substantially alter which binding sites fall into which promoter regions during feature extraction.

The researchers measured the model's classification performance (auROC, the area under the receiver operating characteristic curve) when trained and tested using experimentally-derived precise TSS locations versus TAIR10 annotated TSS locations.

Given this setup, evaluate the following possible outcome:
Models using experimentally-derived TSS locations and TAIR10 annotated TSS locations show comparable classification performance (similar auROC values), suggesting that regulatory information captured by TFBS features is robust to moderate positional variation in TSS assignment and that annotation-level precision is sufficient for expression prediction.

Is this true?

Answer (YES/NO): NO